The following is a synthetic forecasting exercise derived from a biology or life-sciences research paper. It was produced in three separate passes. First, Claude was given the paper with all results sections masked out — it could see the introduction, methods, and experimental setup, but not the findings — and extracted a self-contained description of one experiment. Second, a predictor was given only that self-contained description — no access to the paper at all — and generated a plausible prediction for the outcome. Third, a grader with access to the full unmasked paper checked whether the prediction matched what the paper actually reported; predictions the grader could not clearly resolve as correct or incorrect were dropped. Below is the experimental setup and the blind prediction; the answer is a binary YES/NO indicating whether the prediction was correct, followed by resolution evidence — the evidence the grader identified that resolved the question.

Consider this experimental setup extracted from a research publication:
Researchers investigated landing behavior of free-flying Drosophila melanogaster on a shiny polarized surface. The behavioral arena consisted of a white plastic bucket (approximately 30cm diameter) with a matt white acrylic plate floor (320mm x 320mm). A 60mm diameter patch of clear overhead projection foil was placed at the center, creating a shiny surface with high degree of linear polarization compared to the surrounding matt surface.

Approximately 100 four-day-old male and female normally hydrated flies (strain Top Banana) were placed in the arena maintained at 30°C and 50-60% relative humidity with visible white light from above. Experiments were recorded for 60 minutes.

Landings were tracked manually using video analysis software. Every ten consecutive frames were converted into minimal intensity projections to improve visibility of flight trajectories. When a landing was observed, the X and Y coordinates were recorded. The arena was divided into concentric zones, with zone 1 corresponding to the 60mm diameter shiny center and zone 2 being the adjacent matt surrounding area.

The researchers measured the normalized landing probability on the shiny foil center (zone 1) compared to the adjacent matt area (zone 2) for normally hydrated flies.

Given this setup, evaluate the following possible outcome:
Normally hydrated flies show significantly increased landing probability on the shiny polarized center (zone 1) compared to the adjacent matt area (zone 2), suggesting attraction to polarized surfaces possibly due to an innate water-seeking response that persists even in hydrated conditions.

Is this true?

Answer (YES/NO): NO